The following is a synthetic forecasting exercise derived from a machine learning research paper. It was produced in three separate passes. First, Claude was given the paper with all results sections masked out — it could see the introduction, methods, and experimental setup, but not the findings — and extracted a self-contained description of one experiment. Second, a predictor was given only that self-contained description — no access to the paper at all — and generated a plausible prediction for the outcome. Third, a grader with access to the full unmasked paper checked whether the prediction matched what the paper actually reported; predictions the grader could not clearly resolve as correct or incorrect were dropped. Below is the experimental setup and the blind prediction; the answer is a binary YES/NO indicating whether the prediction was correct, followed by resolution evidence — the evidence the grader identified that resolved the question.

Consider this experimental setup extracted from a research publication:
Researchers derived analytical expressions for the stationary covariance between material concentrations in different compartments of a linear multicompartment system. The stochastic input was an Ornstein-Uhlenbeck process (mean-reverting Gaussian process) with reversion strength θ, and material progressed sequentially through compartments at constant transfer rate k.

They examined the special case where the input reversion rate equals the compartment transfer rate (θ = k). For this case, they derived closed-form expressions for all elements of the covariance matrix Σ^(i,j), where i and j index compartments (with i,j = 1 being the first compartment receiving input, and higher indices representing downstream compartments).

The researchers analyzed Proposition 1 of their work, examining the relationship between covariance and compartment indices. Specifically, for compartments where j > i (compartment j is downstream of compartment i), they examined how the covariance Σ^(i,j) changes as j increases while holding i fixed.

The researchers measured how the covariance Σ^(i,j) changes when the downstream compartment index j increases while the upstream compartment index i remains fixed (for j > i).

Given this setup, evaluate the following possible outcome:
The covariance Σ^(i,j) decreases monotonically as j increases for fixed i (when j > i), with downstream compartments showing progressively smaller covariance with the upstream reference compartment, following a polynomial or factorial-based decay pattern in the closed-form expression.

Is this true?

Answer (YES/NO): YES